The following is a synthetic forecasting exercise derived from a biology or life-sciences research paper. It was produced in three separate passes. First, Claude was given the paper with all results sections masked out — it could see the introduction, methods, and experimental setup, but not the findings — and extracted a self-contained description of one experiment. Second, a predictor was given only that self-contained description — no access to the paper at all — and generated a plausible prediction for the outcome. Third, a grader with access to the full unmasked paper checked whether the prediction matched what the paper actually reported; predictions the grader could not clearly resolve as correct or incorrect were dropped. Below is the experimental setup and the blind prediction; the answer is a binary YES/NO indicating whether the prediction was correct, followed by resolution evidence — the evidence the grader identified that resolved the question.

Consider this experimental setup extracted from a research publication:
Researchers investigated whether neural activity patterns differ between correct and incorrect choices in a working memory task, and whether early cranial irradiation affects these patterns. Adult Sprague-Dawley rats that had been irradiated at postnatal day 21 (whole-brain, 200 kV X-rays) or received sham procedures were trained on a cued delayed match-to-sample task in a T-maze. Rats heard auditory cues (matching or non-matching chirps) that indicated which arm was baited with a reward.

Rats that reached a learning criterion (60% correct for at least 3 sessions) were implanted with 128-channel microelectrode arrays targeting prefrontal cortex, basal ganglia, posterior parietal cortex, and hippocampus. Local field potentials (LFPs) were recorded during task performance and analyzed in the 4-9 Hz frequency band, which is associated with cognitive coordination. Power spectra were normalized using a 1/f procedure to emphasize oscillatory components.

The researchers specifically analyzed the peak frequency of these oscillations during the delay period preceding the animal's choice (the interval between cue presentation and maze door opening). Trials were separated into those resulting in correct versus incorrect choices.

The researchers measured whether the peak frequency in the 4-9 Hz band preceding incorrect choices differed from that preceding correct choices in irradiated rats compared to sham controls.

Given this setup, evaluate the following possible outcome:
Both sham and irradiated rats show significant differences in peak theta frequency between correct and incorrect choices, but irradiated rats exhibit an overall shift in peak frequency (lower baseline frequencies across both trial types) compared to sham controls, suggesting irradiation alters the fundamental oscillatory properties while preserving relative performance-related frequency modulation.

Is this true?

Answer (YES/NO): NO